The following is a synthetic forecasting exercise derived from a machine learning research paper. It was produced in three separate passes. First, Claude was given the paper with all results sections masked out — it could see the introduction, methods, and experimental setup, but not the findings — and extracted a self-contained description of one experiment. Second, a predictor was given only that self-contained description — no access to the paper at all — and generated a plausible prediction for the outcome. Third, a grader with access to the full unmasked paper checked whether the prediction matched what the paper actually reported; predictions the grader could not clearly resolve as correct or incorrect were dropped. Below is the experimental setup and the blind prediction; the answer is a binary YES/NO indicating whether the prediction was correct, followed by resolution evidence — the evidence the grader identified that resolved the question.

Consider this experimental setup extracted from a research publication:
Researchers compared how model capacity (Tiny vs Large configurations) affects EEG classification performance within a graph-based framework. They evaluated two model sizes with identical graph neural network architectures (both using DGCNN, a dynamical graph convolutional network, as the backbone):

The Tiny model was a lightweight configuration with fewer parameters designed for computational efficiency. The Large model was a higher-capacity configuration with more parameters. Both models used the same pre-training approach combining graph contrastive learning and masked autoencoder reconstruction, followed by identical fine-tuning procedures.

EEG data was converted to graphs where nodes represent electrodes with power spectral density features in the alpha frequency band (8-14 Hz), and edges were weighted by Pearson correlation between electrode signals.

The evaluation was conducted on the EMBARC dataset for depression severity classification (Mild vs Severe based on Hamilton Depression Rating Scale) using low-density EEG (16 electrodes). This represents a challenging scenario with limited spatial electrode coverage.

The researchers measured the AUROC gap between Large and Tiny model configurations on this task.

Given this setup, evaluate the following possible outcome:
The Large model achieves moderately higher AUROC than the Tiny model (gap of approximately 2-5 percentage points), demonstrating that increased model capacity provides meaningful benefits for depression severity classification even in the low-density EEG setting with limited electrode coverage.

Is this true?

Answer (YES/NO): YES